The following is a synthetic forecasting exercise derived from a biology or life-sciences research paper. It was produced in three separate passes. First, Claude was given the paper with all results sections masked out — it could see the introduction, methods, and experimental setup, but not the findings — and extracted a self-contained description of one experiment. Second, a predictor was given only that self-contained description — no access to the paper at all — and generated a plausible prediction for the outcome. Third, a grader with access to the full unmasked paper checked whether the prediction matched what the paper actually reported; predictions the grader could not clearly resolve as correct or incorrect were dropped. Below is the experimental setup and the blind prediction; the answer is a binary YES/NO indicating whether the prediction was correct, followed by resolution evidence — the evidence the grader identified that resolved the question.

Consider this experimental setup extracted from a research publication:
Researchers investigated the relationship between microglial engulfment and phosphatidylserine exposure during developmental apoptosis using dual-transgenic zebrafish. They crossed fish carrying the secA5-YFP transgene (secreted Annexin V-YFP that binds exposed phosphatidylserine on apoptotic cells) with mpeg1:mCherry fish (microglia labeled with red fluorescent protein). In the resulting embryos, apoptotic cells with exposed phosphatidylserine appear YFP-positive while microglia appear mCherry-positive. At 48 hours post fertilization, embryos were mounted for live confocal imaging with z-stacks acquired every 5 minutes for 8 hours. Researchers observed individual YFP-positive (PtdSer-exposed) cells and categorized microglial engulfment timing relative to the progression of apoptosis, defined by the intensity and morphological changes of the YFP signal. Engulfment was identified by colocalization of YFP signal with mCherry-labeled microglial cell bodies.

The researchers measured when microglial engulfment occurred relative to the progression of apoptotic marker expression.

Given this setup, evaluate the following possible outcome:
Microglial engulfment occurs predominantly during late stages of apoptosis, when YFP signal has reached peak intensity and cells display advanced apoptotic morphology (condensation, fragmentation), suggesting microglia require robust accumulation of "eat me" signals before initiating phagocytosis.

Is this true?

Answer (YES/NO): NO